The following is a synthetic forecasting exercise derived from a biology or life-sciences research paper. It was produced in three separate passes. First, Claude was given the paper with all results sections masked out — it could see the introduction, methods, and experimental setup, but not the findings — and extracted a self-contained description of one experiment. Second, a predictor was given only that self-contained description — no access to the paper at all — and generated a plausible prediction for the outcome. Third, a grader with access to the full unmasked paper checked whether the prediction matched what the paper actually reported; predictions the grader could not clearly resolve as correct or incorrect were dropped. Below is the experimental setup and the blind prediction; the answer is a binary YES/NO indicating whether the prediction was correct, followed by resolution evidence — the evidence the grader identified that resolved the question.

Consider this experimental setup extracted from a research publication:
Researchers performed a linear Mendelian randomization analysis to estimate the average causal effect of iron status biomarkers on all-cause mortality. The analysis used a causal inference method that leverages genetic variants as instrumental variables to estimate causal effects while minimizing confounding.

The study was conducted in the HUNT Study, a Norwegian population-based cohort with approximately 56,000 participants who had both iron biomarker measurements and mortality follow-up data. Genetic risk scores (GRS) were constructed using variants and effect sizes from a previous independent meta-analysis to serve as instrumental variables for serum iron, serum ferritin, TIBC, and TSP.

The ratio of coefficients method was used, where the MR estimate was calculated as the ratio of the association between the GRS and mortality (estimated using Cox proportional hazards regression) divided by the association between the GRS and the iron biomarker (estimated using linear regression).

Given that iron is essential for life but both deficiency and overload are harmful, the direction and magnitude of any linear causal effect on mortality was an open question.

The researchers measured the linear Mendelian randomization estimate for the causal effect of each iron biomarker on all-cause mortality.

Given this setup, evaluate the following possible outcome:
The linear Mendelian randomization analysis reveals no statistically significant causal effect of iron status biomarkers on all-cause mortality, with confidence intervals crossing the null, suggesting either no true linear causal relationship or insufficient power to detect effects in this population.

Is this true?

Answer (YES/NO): NO